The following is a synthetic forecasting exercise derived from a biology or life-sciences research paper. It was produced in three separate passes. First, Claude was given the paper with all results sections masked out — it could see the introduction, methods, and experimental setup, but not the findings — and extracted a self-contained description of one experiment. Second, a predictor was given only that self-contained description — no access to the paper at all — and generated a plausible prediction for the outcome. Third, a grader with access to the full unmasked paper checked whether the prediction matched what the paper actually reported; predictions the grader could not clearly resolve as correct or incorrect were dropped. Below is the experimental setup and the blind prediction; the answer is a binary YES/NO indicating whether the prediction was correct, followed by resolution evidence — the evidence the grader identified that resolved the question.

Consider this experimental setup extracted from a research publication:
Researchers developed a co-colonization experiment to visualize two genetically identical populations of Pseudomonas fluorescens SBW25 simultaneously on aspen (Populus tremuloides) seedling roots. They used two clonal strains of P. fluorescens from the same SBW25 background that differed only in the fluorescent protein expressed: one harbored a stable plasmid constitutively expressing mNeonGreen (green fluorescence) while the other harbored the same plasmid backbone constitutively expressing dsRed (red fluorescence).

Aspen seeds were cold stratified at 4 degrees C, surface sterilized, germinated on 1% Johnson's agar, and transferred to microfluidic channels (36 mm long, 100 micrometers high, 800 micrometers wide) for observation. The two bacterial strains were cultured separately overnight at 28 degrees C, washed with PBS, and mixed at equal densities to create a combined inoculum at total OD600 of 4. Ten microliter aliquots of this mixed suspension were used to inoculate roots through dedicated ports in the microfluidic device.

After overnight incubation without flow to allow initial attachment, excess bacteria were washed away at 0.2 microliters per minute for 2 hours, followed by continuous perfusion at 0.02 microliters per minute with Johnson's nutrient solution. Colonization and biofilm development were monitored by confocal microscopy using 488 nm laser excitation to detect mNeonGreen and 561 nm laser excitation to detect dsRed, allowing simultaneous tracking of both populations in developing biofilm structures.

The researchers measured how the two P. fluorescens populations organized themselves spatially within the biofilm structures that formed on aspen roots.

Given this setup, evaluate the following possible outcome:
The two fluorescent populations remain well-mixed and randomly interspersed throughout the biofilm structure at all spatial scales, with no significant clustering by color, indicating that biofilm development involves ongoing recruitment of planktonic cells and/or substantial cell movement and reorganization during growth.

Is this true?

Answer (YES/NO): NO